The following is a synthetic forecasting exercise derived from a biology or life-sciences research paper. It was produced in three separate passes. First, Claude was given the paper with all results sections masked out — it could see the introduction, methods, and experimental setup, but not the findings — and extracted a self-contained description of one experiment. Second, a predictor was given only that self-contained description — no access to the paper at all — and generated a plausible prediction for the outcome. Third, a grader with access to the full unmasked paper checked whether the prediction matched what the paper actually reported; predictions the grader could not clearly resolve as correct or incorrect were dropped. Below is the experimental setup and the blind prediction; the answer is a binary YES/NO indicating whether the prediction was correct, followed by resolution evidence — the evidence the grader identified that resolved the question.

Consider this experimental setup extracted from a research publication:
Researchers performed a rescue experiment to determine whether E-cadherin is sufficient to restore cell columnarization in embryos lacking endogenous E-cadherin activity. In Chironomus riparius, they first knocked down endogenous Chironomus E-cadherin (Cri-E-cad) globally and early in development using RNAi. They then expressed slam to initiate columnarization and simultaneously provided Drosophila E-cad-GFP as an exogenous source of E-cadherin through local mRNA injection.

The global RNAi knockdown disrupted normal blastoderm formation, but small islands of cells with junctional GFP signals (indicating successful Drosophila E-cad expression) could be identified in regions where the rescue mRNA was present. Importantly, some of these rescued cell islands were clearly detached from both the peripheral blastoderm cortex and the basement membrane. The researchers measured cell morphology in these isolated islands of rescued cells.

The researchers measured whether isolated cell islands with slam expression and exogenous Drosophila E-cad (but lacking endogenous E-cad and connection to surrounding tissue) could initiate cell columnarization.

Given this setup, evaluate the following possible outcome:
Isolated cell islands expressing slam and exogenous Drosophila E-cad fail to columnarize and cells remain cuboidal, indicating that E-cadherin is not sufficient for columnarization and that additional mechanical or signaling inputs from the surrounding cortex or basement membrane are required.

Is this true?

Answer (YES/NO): NO